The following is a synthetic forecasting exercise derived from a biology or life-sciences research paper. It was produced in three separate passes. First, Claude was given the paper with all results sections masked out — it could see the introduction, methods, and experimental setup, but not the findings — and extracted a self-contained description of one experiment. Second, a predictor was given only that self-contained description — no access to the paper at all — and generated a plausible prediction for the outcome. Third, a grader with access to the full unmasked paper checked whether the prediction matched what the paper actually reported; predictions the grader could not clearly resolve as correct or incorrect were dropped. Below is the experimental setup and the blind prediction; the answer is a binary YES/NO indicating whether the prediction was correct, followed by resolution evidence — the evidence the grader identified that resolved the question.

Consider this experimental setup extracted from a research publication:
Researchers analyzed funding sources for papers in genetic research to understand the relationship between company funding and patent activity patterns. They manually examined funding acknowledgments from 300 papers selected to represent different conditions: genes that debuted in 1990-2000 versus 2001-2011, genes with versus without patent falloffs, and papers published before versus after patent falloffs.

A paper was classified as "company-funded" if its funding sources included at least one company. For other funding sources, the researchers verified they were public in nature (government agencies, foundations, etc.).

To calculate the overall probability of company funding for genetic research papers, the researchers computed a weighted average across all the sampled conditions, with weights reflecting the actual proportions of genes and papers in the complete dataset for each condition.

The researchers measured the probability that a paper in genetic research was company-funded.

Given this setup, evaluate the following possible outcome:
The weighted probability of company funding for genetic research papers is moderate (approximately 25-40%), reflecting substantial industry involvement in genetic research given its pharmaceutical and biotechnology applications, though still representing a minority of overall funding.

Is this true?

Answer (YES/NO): NO